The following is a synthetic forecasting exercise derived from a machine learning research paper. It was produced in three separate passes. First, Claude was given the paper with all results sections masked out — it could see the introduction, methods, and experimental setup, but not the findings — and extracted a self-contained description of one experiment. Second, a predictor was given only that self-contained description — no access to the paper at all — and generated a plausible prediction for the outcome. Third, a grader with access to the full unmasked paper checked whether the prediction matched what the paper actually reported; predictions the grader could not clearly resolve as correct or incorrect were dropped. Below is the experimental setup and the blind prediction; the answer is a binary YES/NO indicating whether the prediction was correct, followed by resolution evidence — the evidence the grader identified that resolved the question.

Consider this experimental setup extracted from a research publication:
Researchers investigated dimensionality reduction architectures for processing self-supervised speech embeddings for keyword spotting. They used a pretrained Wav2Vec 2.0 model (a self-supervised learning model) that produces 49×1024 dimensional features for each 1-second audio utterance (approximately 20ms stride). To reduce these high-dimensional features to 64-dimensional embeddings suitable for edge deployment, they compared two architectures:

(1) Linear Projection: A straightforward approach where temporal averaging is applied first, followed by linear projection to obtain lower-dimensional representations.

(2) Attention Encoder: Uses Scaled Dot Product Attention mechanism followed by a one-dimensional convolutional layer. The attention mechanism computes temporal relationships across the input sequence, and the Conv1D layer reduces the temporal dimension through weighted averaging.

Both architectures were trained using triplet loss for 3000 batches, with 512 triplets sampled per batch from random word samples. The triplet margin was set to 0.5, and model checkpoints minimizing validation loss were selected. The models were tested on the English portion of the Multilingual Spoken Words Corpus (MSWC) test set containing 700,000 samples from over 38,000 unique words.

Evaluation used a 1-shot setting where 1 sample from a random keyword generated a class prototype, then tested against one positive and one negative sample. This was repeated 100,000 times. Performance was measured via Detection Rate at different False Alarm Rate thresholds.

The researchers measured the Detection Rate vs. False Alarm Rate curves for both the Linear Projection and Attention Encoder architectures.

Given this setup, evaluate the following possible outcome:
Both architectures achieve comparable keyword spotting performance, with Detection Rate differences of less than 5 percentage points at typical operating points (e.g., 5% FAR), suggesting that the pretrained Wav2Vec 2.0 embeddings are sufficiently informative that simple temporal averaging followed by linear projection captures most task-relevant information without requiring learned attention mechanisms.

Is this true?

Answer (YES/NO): NO